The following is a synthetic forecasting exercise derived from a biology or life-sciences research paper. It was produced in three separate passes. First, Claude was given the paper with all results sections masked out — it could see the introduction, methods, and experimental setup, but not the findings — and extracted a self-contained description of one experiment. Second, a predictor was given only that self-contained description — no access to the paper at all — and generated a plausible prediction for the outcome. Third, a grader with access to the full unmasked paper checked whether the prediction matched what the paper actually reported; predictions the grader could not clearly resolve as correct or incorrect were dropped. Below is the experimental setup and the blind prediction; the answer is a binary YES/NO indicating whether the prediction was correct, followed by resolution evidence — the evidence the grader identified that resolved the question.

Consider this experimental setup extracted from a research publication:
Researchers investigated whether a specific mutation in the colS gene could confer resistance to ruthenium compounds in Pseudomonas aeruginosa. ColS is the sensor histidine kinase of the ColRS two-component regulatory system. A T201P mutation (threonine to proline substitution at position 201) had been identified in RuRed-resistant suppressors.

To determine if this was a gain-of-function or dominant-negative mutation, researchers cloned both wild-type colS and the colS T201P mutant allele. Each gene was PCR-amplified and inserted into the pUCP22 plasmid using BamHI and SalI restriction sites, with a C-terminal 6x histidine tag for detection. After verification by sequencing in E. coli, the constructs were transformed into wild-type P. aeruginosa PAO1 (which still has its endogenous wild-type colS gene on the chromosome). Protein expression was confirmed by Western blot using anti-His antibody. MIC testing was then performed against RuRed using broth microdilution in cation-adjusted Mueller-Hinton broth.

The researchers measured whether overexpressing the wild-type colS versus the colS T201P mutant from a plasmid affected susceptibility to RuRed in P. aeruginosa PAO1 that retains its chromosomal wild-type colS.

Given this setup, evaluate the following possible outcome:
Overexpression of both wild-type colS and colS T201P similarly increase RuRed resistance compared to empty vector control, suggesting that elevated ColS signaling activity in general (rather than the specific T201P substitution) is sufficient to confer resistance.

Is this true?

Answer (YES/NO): NO